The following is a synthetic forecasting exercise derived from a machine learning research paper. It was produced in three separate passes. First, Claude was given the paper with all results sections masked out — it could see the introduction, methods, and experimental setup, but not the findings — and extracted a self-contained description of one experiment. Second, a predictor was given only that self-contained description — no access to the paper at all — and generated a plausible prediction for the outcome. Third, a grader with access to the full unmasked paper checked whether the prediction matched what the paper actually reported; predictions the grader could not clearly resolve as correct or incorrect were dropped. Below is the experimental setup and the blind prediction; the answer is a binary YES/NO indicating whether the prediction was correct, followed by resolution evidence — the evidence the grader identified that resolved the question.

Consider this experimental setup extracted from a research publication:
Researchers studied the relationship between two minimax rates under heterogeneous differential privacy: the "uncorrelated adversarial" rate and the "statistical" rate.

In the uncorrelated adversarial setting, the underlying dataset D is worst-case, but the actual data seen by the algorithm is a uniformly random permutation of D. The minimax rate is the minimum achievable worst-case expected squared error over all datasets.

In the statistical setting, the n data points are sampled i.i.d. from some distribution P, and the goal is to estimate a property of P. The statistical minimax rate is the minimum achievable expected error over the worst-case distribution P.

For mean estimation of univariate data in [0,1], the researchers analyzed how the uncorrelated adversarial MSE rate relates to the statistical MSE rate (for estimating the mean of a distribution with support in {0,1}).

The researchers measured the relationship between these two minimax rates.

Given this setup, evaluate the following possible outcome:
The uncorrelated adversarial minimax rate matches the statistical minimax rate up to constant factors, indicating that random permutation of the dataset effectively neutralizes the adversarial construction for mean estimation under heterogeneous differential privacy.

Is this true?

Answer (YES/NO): YES